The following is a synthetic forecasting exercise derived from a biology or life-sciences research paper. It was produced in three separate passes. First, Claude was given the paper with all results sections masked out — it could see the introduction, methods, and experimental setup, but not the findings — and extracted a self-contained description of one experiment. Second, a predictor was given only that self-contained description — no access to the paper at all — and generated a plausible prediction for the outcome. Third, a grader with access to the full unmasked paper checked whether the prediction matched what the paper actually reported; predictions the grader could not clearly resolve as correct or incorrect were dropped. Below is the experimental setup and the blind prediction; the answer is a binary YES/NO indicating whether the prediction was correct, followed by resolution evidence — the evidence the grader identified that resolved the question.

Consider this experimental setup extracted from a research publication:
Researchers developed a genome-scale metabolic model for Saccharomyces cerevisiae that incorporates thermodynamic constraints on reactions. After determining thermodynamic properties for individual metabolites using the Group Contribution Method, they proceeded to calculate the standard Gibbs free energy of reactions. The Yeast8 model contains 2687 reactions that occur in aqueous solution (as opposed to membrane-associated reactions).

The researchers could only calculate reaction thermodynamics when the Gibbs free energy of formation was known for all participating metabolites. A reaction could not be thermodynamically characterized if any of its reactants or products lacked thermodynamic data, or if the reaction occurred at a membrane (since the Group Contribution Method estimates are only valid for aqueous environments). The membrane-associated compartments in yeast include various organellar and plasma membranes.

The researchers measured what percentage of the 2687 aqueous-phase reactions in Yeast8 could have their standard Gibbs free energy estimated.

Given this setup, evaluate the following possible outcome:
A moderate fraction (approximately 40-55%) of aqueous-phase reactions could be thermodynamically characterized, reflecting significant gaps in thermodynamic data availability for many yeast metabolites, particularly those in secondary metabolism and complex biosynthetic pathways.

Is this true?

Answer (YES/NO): NO